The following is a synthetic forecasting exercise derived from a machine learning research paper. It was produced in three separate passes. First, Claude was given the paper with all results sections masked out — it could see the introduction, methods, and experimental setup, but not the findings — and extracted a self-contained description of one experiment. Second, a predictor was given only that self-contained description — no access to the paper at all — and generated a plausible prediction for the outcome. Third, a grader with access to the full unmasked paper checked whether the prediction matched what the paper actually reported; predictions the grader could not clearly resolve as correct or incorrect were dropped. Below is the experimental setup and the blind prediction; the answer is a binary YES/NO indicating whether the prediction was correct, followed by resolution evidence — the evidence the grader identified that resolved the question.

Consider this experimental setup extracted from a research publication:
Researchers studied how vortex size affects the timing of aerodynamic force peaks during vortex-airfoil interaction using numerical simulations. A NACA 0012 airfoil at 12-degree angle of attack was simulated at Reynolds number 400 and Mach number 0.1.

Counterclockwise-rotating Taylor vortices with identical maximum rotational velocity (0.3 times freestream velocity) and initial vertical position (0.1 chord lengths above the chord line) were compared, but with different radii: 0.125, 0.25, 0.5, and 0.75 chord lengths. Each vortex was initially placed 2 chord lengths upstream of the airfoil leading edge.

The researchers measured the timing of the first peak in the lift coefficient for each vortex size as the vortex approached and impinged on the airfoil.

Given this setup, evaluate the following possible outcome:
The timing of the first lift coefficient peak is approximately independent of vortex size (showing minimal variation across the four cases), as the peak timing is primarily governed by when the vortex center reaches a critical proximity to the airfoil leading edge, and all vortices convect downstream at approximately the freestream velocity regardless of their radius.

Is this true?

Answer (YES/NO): NO